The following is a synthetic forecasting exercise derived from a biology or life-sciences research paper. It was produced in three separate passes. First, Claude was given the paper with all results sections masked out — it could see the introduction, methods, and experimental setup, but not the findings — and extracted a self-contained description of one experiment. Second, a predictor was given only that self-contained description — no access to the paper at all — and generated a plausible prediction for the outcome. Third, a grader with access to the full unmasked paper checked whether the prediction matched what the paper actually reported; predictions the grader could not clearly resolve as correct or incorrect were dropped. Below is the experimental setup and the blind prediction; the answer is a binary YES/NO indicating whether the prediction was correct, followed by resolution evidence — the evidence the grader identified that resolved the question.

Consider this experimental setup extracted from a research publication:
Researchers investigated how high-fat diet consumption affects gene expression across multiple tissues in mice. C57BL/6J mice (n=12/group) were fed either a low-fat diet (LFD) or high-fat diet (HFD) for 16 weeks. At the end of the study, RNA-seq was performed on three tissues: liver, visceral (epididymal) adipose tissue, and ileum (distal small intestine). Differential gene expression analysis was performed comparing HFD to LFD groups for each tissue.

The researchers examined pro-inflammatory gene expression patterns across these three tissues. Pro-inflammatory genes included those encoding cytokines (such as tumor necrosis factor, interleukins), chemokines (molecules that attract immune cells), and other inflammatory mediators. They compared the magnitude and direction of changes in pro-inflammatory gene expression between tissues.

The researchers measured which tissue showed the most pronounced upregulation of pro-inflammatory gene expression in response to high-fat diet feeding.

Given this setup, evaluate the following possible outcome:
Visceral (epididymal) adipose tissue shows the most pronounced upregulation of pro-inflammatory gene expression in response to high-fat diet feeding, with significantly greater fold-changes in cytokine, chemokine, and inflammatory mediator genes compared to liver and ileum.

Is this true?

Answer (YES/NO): YES